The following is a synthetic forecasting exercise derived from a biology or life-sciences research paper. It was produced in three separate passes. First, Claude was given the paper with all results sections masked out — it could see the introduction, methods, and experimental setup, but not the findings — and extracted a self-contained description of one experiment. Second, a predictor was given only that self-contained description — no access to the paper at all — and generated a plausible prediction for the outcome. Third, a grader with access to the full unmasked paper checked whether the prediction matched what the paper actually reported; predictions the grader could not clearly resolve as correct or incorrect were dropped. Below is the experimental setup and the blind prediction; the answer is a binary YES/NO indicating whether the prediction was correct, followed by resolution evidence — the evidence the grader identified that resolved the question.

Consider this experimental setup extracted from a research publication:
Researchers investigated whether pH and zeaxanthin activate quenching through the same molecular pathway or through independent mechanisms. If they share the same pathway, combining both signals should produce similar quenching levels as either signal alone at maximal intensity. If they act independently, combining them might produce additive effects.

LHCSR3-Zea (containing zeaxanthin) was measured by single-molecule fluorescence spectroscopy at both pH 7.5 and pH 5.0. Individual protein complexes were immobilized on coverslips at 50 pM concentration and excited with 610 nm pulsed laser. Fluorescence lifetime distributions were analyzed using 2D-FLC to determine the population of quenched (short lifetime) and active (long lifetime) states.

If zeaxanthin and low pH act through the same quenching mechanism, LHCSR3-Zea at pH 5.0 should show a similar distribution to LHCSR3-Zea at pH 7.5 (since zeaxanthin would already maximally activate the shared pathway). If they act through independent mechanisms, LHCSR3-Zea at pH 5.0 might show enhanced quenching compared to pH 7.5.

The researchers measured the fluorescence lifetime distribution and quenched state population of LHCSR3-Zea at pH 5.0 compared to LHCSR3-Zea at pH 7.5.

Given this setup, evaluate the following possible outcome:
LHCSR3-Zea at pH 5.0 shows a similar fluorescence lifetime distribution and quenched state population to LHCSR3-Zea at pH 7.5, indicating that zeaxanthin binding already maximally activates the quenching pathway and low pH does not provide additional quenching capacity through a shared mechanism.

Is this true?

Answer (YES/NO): NO